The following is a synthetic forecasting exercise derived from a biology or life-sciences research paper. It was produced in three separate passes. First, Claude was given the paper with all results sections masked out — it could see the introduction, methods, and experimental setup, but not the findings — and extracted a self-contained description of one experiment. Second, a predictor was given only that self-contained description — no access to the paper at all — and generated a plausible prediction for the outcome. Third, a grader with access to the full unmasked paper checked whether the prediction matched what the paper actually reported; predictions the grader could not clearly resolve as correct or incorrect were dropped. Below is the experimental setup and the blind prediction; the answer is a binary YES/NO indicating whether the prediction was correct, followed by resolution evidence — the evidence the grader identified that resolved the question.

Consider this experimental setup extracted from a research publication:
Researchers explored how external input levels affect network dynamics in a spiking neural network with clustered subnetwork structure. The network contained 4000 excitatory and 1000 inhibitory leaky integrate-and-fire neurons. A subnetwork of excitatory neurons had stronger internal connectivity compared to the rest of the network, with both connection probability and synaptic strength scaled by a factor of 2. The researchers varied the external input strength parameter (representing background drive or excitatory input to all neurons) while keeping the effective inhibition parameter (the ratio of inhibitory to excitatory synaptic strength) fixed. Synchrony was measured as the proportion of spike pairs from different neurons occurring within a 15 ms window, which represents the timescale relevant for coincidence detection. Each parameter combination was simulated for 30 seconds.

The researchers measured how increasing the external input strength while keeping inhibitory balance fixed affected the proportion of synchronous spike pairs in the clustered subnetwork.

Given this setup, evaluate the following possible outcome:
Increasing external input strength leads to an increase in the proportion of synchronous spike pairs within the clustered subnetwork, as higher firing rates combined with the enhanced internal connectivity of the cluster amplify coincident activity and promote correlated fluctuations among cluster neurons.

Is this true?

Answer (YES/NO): YES